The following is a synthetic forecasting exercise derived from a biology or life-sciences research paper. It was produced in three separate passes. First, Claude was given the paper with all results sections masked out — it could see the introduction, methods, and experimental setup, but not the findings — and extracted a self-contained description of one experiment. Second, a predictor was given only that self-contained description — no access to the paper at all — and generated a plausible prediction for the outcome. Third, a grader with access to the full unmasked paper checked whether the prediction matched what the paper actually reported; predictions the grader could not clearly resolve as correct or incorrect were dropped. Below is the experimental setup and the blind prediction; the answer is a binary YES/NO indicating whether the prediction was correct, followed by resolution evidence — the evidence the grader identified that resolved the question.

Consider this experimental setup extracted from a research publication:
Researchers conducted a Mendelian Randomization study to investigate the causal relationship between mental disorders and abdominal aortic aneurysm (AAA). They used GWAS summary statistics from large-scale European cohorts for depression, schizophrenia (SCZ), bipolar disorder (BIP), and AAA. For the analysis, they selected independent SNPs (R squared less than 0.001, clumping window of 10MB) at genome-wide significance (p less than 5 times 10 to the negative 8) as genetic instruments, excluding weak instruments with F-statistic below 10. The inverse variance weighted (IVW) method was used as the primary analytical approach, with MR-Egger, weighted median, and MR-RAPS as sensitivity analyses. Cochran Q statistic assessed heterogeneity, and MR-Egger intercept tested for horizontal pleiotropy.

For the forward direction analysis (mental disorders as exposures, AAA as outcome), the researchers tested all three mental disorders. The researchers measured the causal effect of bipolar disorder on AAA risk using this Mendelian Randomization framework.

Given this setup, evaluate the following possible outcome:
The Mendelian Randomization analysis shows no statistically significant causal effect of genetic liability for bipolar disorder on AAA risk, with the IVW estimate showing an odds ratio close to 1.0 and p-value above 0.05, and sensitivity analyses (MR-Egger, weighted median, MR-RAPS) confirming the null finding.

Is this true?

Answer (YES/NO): YES